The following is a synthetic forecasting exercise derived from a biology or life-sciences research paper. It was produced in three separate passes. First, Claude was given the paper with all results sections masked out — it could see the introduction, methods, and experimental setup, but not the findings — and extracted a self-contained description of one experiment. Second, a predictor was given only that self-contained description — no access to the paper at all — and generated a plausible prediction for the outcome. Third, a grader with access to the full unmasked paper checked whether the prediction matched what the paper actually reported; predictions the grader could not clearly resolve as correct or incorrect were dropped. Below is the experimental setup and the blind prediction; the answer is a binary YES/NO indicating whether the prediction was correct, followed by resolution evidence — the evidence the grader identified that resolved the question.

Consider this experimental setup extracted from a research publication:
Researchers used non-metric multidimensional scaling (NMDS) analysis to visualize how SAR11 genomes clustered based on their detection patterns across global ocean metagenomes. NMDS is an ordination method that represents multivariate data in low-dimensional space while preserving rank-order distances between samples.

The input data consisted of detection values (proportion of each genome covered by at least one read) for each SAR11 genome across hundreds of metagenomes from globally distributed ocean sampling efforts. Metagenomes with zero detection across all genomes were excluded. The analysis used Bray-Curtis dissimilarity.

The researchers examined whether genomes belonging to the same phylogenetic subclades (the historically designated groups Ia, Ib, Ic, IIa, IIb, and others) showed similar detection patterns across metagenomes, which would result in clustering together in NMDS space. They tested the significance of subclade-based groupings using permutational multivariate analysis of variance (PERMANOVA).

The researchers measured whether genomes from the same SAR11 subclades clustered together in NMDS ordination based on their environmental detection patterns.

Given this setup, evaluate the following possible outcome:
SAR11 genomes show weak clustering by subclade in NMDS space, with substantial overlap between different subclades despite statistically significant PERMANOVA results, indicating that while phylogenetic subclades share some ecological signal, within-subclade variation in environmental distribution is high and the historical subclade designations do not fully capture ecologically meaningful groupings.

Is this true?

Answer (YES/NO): NO